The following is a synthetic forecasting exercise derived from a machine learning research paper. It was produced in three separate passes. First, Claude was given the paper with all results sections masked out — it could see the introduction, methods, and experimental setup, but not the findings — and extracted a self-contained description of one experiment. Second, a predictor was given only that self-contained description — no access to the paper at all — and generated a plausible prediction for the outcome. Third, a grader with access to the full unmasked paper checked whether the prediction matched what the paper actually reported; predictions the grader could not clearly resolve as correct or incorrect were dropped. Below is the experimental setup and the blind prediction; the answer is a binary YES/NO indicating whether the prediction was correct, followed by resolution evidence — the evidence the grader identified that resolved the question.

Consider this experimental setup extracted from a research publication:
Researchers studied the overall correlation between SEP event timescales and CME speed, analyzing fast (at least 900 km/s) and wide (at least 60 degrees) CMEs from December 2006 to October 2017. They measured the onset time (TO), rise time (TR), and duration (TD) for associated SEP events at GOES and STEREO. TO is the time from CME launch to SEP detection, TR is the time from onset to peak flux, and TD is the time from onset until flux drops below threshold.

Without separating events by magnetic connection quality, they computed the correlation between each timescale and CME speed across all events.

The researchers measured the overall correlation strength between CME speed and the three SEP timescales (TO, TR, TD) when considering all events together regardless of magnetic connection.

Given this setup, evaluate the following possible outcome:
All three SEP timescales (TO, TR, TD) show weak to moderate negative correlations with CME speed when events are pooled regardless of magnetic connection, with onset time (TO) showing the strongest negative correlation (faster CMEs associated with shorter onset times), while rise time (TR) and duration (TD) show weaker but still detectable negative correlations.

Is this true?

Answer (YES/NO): NO